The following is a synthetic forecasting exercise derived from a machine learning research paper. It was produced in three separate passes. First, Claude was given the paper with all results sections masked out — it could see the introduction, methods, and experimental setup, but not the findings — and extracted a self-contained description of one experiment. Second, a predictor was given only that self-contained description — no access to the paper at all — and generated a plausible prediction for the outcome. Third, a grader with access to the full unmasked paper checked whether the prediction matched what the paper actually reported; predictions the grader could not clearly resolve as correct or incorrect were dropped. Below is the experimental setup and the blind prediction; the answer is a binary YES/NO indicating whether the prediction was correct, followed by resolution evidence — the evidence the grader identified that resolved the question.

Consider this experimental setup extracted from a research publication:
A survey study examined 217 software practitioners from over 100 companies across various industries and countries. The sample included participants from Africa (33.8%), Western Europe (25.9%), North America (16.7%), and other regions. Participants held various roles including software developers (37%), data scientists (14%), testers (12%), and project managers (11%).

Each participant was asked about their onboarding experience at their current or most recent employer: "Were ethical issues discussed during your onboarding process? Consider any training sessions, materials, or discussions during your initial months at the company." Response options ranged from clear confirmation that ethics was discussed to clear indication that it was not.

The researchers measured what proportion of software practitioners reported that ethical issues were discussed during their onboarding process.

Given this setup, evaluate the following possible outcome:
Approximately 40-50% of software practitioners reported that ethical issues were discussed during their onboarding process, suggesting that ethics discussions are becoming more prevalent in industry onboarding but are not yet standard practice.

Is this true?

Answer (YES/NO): YES